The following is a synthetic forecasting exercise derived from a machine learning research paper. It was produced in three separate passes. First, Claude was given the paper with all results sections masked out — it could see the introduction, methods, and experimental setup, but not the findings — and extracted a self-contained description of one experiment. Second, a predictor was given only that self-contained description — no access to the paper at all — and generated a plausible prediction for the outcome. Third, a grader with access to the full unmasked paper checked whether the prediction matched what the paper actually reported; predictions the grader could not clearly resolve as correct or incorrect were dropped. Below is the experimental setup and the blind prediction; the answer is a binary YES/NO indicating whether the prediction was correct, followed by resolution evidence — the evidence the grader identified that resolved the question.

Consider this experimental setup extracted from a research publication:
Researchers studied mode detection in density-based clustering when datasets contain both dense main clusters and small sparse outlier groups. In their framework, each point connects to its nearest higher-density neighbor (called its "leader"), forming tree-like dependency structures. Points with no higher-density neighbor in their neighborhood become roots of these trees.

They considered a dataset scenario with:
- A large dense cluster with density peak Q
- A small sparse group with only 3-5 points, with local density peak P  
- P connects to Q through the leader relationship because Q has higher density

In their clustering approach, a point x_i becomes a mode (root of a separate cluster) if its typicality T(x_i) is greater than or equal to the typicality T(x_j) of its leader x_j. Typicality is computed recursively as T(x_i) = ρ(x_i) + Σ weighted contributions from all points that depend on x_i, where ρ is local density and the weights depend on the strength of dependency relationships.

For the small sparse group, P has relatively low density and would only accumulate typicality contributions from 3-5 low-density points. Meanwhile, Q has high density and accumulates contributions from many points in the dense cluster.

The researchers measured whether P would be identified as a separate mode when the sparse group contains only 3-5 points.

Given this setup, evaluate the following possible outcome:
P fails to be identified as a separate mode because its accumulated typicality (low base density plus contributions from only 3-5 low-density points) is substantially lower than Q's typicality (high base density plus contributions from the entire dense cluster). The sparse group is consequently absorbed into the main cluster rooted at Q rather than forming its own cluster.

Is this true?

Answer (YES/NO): YES